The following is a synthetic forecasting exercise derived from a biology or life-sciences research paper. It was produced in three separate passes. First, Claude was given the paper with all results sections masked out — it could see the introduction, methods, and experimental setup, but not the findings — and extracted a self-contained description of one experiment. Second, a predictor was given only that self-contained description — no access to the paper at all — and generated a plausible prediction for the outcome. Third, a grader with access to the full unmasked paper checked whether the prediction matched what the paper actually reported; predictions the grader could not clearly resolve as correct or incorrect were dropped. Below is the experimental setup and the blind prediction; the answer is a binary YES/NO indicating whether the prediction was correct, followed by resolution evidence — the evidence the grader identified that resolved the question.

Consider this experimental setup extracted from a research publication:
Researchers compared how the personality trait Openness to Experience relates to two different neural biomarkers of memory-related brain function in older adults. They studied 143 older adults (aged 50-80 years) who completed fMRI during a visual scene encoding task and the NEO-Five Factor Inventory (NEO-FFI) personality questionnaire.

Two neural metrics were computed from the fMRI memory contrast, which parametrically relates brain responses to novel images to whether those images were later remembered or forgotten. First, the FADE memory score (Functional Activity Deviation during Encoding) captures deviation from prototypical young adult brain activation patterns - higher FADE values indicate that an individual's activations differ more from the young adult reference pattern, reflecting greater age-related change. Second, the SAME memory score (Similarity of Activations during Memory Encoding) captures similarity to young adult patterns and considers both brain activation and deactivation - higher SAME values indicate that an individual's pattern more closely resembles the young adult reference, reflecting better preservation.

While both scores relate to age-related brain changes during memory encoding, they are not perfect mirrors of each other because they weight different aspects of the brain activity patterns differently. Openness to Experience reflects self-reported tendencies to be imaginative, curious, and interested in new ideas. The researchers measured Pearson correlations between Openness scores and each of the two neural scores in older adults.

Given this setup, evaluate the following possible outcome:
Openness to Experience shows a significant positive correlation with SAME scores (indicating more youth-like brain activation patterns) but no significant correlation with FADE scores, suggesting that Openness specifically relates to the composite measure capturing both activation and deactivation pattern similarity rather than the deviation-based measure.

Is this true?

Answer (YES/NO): NO